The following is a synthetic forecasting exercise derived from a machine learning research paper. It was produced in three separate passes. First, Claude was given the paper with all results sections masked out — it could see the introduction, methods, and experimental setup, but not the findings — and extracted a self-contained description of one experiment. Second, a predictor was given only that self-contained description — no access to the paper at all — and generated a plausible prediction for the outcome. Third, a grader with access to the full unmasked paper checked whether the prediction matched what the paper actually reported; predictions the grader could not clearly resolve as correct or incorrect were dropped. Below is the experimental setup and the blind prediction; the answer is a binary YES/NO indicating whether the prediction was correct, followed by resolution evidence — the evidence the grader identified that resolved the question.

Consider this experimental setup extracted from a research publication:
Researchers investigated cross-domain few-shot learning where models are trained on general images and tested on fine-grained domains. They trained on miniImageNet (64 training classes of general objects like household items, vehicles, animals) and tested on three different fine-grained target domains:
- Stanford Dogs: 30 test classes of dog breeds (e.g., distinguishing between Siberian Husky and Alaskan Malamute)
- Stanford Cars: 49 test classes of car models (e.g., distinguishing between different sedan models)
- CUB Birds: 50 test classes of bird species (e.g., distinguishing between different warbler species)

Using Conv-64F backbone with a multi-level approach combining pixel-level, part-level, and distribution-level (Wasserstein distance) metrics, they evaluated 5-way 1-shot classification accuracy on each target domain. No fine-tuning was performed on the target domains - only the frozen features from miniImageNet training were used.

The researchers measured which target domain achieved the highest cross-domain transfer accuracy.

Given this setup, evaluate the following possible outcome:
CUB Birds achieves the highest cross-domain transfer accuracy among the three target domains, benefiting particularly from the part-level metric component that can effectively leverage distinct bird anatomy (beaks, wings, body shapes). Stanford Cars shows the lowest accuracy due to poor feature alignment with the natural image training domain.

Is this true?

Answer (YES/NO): YES